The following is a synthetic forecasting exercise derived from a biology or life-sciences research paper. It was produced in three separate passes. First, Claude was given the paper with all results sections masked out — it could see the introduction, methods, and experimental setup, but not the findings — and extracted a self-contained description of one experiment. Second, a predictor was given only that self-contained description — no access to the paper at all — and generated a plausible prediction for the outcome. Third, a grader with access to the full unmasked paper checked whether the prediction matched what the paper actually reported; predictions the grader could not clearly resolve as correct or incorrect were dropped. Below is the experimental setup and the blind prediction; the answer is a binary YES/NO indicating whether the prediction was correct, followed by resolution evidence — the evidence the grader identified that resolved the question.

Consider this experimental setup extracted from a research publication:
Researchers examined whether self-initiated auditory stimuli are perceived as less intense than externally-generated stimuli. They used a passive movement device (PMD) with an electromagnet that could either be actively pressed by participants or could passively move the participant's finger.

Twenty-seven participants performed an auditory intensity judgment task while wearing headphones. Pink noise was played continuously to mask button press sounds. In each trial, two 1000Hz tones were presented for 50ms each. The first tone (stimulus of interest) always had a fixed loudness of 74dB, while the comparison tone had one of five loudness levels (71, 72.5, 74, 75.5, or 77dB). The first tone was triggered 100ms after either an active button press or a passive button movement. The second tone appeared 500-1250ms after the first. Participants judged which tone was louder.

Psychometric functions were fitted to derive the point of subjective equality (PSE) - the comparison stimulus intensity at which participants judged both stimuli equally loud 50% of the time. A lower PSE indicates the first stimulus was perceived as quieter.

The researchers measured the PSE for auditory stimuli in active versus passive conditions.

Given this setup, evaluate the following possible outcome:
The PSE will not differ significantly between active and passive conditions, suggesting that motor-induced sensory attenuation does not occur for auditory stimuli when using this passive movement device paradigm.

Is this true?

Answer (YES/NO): YES